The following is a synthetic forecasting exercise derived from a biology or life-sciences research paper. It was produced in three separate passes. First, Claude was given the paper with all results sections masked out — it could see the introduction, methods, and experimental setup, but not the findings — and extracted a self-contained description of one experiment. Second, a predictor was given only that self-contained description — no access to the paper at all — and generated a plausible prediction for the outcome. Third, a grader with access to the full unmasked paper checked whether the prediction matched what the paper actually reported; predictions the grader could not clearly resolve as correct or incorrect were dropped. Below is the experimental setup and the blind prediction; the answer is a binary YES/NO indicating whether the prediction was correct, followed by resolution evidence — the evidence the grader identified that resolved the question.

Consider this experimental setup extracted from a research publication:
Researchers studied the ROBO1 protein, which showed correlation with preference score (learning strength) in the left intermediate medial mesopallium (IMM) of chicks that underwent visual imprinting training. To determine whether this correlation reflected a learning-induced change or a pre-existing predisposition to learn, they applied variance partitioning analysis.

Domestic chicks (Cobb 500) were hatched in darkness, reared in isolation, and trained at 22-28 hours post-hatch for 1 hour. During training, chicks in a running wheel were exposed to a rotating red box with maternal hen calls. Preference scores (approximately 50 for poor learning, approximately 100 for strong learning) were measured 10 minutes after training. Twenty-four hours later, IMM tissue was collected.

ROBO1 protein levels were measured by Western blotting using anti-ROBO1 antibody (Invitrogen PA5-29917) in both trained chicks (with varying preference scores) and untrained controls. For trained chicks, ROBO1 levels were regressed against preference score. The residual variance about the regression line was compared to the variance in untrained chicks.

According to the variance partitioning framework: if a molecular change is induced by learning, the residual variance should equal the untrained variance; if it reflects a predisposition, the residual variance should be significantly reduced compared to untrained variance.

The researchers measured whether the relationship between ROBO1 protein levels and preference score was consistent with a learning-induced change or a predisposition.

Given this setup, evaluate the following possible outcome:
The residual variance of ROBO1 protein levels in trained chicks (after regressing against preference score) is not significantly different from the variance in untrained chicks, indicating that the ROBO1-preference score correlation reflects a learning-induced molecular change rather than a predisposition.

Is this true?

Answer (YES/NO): NO